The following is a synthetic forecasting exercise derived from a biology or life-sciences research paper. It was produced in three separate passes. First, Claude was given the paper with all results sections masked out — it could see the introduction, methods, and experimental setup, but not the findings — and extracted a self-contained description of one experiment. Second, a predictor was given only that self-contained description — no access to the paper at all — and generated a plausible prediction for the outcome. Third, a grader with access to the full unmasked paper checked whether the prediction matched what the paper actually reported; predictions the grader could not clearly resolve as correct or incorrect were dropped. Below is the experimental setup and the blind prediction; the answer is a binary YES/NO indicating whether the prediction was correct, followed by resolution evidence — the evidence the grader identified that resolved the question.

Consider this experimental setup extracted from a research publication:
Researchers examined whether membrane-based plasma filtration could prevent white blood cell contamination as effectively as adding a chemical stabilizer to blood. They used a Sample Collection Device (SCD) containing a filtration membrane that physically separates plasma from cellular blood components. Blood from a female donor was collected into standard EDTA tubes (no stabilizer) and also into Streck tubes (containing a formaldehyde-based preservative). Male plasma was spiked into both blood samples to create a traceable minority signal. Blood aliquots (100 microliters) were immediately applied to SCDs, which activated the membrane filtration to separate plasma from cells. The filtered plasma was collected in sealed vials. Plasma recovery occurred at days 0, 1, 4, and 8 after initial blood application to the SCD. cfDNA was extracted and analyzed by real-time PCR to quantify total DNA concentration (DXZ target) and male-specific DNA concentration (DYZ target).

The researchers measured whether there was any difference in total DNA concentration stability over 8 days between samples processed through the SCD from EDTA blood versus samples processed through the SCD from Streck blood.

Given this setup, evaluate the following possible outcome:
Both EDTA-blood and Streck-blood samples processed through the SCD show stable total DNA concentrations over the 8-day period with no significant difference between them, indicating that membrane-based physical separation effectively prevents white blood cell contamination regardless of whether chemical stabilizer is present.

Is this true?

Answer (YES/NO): YES